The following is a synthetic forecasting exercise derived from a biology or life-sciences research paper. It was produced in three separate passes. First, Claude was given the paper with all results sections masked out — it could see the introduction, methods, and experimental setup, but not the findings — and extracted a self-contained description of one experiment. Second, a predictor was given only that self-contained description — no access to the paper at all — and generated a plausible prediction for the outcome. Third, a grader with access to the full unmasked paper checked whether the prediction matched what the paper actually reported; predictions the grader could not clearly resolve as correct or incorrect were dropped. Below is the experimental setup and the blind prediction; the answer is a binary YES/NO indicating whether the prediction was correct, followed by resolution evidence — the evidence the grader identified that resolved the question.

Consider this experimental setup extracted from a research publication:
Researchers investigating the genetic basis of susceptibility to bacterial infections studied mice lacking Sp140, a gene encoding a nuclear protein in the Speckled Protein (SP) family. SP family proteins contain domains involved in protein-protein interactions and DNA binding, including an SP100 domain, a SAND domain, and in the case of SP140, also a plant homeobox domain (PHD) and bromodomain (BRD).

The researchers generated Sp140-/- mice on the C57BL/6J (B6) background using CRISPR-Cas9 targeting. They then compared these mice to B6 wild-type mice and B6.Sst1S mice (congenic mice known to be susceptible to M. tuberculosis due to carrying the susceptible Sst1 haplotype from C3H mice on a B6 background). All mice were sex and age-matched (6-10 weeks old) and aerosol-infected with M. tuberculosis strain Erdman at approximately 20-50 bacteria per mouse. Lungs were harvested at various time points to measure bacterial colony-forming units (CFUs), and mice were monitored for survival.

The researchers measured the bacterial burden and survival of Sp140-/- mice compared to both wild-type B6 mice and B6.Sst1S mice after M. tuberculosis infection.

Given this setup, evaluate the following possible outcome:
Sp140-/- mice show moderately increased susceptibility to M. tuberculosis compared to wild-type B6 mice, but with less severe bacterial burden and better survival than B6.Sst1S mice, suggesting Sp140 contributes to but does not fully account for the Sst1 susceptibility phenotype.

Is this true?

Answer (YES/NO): NO